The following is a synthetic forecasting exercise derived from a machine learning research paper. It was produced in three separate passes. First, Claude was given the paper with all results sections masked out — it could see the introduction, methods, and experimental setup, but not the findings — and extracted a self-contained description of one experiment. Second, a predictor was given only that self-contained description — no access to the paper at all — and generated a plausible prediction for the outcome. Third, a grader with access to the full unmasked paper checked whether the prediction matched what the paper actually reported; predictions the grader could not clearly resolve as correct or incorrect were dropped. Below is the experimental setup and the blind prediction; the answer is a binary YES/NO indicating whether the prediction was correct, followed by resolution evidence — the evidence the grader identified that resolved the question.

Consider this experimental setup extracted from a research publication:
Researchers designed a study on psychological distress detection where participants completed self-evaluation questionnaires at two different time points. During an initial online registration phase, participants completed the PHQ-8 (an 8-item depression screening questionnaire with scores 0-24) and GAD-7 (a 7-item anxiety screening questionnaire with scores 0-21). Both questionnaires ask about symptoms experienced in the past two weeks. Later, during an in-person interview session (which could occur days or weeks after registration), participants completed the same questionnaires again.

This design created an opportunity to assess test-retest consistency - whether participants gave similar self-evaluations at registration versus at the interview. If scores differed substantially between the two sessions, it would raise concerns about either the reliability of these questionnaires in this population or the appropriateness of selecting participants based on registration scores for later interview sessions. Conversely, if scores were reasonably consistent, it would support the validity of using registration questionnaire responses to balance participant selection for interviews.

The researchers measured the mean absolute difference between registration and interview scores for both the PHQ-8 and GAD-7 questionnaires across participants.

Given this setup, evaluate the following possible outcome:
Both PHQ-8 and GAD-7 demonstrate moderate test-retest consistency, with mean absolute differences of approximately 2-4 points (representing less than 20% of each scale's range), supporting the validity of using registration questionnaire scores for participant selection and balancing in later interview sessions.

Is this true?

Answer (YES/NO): NO